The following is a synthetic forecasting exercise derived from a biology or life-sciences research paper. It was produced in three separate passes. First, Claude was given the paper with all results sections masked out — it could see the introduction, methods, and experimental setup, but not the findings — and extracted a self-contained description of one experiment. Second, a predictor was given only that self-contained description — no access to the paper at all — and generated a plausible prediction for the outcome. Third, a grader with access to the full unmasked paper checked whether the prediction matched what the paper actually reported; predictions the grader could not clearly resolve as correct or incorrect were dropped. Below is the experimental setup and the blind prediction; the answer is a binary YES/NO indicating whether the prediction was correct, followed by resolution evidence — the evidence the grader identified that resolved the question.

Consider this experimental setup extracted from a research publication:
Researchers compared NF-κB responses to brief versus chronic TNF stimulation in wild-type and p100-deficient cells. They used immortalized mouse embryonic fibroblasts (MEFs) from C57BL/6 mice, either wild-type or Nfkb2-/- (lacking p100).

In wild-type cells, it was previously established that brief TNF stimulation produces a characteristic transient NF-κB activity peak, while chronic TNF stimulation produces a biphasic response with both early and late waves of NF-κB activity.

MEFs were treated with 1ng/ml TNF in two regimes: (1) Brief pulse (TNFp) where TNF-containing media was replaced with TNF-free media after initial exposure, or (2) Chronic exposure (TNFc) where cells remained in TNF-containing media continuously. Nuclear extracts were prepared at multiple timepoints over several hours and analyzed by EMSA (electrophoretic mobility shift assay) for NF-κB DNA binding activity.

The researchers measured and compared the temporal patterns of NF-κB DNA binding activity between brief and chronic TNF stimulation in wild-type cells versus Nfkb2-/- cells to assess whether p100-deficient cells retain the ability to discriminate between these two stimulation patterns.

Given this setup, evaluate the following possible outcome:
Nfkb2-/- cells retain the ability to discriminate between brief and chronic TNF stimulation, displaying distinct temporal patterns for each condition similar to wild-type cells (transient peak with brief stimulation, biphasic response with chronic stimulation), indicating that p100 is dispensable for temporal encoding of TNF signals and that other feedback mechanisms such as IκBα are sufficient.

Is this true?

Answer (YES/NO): NO